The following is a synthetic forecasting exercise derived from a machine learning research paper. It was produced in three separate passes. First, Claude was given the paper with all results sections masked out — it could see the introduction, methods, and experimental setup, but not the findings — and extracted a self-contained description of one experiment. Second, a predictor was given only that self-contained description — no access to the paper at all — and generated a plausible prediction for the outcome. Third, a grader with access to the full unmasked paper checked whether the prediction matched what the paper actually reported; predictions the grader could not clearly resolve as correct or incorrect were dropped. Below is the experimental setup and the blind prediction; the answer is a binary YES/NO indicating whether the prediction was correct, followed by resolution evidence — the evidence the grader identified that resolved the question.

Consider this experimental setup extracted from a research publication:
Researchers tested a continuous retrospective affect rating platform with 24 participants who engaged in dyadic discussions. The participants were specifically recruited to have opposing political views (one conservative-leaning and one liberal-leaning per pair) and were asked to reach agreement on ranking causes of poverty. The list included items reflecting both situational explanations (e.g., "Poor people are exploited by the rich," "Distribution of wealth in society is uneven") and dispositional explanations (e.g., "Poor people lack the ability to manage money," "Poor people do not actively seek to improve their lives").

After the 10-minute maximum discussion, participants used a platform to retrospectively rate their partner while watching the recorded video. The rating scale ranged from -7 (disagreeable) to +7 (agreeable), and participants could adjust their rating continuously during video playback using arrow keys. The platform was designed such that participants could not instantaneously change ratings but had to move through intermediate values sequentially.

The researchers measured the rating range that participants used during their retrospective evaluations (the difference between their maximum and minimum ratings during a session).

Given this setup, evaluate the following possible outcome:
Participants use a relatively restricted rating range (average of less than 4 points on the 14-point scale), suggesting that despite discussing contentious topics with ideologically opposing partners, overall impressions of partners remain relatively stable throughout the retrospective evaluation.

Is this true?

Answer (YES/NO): NO